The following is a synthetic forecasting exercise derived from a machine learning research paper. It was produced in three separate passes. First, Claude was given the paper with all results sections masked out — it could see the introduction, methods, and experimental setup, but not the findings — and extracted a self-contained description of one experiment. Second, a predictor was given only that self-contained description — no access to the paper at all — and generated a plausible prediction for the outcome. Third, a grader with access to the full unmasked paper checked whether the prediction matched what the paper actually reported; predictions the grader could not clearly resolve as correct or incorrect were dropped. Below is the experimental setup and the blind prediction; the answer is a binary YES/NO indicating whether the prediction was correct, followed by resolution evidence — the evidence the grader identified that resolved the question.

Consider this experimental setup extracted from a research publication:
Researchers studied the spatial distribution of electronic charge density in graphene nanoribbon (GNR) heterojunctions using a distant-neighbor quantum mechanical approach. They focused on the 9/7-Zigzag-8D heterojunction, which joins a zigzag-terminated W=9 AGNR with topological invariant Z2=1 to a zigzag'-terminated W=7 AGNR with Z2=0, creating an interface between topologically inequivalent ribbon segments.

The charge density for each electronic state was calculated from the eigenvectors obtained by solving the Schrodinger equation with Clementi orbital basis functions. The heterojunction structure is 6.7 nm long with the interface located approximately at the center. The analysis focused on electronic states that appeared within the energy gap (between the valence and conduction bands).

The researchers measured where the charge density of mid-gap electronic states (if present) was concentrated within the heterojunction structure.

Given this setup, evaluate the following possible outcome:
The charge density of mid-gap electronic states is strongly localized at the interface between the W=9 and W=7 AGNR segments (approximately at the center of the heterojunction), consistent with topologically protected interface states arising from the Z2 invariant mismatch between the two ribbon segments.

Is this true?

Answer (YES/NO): YES